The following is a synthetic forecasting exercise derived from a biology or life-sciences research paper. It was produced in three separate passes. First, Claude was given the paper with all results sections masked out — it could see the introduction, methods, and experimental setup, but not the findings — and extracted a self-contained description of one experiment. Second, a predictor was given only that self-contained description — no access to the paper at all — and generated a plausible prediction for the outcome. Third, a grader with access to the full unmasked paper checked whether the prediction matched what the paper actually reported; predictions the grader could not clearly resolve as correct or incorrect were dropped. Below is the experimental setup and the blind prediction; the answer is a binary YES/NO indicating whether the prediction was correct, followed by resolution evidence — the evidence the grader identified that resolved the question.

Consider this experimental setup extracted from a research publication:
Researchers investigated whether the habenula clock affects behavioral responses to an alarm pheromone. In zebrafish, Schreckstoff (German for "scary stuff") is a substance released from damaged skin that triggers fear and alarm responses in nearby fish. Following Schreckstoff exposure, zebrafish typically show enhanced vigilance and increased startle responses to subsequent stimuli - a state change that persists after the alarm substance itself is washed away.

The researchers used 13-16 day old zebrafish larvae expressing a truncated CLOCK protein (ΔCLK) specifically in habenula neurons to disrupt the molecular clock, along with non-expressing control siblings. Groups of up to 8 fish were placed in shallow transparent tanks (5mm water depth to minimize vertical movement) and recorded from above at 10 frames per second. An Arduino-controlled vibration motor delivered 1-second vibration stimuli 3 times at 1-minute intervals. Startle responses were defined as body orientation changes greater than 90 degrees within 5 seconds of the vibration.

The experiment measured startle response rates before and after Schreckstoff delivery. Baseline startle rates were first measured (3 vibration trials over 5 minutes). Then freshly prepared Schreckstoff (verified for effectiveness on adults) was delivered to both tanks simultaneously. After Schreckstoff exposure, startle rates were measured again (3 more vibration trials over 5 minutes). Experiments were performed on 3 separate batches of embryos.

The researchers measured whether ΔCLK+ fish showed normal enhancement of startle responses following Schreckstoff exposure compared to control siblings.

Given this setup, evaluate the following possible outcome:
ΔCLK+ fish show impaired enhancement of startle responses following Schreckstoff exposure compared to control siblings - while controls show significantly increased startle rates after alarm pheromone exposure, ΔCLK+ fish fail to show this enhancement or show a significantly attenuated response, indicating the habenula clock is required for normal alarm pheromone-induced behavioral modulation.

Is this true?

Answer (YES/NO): NO